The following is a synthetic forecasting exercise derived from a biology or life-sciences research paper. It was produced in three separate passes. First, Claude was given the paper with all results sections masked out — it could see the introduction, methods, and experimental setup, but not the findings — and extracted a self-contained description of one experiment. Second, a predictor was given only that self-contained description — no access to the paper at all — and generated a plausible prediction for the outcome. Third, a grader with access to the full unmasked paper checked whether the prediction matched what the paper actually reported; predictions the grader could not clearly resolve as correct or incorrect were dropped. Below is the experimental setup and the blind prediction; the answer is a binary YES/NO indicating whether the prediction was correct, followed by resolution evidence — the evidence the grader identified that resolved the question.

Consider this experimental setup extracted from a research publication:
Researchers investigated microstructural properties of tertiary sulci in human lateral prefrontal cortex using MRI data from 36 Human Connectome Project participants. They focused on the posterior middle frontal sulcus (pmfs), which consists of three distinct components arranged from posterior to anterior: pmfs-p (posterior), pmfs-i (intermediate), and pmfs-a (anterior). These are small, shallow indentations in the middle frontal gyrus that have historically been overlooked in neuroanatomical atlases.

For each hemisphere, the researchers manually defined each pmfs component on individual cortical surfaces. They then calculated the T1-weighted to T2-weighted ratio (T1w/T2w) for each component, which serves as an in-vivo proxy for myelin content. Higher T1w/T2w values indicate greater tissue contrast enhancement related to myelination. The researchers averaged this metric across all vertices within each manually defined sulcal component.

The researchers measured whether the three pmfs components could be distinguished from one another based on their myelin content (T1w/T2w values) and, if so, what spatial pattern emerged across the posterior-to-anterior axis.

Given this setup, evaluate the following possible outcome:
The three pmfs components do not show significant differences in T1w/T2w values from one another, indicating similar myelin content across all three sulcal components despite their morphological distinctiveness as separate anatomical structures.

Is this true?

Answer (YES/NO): NO